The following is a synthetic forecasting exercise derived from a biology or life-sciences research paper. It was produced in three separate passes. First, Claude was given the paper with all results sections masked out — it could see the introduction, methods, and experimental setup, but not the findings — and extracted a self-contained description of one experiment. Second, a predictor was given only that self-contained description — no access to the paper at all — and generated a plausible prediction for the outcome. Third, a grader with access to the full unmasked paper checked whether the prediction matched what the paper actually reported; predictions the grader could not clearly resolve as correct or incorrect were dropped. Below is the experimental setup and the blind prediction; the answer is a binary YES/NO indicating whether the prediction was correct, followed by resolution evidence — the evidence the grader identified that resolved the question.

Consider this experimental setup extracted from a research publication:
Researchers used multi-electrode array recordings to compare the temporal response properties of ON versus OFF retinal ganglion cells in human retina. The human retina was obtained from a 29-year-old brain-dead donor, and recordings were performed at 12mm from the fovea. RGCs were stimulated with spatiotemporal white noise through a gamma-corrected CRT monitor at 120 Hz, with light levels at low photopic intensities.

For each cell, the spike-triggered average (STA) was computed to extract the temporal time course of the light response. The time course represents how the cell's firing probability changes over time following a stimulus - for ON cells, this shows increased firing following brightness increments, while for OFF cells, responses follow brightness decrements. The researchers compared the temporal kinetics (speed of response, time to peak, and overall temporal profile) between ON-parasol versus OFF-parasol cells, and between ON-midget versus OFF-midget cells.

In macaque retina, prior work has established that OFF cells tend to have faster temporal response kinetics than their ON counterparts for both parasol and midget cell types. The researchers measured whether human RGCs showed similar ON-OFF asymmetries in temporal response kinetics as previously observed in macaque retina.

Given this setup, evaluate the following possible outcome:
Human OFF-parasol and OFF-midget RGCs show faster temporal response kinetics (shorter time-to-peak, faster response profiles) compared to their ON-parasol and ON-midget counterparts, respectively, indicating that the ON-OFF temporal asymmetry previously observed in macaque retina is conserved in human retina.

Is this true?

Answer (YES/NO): NO